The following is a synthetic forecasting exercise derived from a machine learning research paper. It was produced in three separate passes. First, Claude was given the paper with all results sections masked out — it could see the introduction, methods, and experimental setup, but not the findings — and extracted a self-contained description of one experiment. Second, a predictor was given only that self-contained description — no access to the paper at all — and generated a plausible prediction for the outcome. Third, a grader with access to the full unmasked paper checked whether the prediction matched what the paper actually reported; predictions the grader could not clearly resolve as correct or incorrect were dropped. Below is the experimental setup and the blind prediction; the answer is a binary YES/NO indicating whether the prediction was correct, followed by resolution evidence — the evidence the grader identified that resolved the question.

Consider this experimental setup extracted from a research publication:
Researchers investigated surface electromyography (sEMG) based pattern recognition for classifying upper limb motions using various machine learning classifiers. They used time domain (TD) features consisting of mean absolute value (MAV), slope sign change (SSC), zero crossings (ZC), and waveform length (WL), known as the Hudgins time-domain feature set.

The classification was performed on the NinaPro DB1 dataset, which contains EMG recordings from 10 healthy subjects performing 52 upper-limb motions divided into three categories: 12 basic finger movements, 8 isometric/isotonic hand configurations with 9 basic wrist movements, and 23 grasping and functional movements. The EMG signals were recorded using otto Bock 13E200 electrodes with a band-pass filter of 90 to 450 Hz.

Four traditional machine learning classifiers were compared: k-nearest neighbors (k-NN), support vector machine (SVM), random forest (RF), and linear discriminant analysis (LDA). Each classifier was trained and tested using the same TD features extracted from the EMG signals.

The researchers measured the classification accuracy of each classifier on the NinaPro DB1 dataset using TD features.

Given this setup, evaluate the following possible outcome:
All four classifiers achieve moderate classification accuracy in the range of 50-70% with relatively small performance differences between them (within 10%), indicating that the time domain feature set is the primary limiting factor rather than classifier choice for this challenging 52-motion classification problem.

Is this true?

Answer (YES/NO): YES